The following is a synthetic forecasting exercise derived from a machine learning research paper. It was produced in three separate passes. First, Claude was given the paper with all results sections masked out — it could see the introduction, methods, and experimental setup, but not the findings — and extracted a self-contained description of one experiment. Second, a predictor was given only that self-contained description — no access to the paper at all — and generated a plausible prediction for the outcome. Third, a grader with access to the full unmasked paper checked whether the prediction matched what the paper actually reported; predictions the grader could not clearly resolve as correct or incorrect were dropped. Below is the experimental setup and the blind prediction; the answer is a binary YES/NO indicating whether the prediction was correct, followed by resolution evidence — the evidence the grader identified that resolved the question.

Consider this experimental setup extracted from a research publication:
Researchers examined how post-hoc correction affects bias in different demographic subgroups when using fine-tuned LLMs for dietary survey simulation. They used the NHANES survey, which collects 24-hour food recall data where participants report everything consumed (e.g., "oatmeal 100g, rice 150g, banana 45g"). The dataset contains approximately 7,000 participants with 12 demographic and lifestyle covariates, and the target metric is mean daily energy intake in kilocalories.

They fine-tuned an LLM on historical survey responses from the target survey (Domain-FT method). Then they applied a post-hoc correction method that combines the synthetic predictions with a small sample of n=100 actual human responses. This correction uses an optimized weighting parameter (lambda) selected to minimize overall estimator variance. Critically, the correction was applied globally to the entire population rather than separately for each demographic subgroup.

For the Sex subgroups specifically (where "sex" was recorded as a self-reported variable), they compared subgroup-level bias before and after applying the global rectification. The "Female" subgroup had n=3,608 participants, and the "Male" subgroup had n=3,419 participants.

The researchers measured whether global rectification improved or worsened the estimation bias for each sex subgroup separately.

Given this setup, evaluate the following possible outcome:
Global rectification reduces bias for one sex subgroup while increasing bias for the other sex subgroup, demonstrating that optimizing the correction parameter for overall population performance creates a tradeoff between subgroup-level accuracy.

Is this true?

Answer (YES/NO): YES